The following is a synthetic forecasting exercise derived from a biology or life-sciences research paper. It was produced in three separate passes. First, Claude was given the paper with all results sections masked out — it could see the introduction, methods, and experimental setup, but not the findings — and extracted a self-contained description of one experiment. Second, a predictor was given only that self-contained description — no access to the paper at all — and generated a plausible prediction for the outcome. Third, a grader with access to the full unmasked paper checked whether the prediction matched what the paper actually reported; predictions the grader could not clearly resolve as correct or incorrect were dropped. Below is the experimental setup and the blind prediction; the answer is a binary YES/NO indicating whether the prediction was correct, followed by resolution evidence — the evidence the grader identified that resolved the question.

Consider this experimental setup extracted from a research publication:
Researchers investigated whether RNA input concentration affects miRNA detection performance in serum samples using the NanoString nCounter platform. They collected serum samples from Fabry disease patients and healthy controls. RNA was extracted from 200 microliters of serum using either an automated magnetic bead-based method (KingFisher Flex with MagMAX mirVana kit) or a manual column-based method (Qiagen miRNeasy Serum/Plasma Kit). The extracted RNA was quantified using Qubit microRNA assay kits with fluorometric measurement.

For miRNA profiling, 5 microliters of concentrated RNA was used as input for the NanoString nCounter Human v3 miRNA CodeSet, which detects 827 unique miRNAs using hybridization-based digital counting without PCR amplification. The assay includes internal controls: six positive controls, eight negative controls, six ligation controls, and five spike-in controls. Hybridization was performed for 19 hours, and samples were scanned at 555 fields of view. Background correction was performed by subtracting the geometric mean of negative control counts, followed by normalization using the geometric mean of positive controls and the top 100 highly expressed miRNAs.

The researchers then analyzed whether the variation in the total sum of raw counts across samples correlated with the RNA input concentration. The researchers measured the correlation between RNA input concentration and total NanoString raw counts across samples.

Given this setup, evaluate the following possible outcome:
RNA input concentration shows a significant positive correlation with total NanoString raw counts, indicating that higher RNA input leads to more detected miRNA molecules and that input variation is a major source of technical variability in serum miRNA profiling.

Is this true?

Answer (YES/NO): NO